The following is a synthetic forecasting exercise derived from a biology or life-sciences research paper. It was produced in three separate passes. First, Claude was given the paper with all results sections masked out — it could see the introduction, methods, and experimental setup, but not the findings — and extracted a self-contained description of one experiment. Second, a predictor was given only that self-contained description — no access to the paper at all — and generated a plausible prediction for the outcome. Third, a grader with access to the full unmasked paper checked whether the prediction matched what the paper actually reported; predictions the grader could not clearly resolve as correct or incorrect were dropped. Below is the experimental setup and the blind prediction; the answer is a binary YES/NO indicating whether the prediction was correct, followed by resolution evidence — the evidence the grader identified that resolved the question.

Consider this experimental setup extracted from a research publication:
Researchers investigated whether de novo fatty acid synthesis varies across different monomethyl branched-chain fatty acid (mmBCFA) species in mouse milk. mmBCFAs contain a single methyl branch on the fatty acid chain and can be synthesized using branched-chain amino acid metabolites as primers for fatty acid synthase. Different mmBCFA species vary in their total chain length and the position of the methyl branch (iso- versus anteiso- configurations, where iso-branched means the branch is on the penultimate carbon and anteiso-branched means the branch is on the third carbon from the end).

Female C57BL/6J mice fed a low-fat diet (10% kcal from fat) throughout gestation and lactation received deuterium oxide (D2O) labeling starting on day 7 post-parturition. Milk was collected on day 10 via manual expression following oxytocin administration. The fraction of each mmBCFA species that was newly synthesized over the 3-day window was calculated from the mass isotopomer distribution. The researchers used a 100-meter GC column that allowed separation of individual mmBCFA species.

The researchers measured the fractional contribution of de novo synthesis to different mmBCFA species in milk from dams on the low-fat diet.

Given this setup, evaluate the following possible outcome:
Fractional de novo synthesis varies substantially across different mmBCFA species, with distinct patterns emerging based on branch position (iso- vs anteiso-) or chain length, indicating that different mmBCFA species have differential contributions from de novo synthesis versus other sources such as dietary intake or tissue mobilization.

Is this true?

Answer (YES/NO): YES